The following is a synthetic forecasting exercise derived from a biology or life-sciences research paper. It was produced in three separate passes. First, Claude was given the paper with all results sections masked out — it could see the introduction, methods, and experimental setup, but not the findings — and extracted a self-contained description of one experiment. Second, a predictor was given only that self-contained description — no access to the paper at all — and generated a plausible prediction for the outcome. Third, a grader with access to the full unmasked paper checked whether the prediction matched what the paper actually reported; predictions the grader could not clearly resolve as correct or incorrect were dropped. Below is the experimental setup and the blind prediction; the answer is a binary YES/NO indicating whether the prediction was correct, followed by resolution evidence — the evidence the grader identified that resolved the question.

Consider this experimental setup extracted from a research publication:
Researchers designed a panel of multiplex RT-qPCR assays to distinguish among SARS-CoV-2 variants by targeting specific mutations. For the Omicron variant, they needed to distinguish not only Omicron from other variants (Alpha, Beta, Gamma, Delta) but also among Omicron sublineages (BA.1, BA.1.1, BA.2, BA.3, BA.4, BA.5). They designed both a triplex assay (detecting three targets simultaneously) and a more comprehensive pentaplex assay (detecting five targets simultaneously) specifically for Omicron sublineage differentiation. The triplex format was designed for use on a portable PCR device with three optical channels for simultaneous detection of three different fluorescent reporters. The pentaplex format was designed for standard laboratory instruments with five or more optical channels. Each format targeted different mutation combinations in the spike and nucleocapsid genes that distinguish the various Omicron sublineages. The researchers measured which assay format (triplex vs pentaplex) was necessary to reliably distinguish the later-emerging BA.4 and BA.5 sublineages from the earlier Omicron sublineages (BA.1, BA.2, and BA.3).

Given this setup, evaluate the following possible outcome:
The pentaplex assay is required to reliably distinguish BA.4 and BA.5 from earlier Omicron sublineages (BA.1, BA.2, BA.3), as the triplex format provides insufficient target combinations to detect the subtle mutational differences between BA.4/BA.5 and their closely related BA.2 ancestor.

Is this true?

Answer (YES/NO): NO